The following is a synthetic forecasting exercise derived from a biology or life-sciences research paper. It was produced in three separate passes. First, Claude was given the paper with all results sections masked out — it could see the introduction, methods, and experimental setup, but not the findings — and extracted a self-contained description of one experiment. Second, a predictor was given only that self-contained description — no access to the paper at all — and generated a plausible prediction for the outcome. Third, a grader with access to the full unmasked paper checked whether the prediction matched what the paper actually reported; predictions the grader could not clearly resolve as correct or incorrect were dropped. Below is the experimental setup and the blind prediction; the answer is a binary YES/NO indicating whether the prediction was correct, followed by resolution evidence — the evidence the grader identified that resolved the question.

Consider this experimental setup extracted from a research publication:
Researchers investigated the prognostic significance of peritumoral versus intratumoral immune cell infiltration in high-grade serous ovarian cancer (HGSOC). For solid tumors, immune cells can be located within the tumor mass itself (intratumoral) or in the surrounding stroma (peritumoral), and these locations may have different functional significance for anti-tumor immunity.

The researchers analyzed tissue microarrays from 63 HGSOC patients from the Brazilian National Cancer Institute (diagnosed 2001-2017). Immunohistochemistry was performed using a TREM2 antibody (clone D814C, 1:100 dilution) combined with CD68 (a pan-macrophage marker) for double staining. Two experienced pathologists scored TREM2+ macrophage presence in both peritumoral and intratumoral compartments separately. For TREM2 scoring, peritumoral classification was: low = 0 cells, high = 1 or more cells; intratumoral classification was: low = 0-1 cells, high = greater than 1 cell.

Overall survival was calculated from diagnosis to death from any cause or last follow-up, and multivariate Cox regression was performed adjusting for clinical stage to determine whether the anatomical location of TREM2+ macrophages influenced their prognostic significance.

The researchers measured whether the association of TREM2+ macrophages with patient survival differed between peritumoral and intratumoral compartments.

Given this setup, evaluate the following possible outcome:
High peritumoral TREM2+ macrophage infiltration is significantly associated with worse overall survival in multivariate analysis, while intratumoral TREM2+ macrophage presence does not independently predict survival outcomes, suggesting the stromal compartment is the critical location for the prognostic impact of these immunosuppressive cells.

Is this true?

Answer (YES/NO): NO